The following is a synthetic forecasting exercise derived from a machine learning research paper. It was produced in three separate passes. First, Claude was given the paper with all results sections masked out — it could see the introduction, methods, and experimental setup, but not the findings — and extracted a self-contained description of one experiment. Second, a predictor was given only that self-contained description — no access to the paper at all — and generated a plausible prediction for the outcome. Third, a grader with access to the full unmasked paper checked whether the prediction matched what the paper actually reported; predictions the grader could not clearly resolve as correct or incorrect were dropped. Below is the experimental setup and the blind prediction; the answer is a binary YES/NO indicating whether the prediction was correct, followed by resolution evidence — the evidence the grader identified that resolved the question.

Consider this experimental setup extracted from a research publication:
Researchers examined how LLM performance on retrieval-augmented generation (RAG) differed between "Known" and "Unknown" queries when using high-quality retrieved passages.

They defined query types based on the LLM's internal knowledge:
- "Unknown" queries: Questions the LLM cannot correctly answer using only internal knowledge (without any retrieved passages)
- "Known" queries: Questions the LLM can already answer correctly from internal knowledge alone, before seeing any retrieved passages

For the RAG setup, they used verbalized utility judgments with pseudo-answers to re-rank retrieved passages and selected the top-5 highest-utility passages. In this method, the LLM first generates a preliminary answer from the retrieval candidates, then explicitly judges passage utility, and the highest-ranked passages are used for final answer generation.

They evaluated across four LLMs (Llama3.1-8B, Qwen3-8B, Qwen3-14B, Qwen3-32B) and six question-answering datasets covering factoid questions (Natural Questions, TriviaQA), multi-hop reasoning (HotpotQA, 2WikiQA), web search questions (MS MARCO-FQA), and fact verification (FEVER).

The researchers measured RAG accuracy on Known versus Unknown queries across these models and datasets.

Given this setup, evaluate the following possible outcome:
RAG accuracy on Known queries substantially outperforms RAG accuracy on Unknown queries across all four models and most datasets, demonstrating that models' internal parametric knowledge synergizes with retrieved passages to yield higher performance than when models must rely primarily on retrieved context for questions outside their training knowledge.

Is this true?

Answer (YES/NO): NO